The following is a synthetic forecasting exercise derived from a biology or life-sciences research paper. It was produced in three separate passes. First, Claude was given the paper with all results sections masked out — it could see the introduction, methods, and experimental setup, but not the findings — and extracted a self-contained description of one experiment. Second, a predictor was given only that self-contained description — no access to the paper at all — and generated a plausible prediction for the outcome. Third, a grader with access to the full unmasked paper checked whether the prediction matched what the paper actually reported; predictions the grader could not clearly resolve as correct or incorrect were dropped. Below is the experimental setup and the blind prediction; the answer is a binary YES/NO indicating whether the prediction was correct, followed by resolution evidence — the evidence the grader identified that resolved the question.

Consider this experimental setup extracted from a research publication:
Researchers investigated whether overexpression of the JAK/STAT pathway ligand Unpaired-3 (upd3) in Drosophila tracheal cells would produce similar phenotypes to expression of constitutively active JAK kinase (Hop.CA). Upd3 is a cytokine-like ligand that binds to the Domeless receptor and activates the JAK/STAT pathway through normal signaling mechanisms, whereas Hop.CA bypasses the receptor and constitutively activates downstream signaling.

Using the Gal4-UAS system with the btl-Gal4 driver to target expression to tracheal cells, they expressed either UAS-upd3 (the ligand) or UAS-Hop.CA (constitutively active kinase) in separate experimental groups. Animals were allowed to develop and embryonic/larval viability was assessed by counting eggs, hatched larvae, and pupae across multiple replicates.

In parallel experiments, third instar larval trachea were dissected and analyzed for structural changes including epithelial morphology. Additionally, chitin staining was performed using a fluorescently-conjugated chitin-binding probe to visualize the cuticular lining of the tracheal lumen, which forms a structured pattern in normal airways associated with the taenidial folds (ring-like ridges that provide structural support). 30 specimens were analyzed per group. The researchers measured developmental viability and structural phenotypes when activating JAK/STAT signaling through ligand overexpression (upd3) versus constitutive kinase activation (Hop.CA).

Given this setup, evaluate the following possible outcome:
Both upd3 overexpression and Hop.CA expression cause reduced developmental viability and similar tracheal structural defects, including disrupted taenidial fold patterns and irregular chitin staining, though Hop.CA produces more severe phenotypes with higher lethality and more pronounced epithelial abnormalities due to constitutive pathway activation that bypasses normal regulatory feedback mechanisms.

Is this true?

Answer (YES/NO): NO